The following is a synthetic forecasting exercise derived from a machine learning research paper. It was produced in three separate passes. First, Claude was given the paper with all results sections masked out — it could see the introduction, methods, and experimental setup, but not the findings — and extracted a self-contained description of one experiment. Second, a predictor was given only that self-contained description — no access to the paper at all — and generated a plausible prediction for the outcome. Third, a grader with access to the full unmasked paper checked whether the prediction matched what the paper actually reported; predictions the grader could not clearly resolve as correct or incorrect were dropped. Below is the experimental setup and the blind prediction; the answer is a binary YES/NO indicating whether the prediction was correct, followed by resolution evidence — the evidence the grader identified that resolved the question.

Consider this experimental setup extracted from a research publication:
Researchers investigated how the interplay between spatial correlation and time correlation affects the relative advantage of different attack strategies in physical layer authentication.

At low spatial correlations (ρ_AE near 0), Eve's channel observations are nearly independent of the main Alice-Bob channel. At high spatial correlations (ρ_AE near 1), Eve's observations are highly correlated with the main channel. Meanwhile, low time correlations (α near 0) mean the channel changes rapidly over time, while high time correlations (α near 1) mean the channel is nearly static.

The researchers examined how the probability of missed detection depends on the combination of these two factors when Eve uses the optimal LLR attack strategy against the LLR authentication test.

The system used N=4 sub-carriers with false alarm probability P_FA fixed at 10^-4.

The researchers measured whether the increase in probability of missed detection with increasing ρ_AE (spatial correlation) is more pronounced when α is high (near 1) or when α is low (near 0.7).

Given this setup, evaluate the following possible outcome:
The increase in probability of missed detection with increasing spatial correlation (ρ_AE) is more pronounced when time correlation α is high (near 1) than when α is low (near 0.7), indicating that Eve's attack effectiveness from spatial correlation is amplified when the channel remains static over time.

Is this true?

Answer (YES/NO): YES